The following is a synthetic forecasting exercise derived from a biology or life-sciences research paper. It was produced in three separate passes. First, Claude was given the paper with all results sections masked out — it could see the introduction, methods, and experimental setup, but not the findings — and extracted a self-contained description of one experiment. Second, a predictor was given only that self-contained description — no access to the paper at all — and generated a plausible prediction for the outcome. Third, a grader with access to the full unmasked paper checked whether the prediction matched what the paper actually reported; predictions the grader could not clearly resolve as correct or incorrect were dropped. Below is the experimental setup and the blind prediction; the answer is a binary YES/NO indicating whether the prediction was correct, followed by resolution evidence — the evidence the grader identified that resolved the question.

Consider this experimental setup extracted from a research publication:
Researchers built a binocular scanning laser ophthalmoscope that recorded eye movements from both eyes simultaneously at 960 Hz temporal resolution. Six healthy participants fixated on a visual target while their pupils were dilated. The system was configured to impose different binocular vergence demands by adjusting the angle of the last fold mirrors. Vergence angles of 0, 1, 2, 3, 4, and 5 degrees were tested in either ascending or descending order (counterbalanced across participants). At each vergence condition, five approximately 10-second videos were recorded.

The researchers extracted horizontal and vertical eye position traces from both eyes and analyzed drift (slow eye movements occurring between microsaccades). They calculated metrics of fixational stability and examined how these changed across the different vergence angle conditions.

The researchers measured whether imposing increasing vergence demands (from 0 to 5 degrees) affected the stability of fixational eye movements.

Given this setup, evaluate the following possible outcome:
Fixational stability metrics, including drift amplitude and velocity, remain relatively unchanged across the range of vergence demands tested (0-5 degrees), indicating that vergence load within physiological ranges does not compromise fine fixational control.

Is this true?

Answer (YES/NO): YES